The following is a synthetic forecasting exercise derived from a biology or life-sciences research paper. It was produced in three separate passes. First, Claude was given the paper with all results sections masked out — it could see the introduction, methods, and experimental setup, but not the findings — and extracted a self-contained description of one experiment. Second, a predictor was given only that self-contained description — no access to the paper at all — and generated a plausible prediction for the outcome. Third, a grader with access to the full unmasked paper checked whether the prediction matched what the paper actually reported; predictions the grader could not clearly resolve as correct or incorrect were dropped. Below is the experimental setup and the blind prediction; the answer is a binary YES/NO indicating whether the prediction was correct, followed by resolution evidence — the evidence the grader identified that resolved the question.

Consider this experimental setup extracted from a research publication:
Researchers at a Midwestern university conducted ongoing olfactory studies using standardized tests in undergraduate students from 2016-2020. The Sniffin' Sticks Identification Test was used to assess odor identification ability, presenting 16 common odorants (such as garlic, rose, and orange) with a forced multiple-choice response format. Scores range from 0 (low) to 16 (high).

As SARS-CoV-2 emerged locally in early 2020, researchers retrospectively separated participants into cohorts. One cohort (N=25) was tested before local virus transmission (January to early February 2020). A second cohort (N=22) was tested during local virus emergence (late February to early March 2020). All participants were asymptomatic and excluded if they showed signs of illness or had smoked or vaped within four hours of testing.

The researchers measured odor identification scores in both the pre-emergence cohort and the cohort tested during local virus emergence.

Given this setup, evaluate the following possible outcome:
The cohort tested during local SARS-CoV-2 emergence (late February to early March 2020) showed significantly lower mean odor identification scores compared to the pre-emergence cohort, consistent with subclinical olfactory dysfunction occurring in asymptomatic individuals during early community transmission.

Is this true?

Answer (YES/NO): NO